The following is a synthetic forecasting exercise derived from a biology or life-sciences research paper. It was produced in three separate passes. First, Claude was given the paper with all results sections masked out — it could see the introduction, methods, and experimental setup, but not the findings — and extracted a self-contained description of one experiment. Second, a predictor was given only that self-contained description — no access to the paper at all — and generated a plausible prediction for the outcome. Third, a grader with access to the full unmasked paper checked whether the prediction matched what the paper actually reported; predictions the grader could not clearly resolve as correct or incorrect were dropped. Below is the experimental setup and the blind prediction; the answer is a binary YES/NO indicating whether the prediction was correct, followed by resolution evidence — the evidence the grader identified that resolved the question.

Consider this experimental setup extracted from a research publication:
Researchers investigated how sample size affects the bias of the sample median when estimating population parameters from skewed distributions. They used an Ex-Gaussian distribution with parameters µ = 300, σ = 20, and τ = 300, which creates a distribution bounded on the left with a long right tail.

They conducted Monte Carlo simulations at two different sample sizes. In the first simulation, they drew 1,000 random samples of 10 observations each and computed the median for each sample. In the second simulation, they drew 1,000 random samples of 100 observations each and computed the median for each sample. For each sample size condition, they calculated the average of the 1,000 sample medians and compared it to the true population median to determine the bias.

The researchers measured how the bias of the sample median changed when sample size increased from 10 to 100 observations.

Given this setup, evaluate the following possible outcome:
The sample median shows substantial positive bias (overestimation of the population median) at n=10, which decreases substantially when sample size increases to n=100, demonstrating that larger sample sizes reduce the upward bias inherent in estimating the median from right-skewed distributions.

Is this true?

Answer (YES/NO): YES